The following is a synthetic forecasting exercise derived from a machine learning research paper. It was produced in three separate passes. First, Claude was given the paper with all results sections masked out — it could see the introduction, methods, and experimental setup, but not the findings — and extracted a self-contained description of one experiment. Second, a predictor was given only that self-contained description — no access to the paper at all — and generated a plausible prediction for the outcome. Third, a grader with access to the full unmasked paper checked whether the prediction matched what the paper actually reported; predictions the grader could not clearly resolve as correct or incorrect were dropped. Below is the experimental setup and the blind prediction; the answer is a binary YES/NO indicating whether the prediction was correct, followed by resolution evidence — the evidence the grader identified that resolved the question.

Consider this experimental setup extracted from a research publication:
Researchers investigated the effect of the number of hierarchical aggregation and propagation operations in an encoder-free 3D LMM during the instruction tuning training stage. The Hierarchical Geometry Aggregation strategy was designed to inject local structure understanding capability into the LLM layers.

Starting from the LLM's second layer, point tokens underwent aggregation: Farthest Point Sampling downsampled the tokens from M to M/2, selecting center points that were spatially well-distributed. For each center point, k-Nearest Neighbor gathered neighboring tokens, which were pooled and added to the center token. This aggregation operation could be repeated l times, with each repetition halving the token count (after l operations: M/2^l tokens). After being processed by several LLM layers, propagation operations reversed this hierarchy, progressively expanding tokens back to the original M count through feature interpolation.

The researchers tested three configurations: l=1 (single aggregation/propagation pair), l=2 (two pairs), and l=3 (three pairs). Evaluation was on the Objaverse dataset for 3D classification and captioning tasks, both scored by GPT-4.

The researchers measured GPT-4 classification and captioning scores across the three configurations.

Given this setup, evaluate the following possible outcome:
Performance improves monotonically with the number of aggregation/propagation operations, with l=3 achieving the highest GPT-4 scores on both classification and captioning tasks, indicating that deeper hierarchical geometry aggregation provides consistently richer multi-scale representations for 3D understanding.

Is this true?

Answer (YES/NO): NO